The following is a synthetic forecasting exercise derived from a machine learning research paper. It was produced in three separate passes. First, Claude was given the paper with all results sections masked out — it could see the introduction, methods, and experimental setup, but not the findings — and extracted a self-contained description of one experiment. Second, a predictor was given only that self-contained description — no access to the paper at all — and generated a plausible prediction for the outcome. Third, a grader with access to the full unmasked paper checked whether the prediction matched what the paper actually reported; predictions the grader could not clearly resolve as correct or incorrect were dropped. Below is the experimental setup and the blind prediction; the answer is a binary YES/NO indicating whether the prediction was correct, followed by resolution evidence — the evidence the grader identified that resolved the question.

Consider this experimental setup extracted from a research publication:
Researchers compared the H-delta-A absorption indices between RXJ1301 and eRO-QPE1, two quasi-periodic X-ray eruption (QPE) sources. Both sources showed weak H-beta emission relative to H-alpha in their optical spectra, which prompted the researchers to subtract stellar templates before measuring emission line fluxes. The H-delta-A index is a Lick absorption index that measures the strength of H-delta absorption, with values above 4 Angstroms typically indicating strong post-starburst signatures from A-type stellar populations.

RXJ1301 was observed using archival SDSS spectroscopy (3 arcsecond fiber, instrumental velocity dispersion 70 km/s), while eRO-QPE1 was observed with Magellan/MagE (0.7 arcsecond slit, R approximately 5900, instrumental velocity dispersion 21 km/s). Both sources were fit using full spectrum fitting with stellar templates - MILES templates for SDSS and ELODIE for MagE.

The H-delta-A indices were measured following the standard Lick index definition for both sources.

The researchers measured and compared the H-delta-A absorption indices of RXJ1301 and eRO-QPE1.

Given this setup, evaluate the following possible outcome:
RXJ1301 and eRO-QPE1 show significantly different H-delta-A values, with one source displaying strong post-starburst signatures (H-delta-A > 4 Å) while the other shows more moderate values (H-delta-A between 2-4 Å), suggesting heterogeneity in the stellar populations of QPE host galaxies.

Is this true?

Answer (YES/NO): YES